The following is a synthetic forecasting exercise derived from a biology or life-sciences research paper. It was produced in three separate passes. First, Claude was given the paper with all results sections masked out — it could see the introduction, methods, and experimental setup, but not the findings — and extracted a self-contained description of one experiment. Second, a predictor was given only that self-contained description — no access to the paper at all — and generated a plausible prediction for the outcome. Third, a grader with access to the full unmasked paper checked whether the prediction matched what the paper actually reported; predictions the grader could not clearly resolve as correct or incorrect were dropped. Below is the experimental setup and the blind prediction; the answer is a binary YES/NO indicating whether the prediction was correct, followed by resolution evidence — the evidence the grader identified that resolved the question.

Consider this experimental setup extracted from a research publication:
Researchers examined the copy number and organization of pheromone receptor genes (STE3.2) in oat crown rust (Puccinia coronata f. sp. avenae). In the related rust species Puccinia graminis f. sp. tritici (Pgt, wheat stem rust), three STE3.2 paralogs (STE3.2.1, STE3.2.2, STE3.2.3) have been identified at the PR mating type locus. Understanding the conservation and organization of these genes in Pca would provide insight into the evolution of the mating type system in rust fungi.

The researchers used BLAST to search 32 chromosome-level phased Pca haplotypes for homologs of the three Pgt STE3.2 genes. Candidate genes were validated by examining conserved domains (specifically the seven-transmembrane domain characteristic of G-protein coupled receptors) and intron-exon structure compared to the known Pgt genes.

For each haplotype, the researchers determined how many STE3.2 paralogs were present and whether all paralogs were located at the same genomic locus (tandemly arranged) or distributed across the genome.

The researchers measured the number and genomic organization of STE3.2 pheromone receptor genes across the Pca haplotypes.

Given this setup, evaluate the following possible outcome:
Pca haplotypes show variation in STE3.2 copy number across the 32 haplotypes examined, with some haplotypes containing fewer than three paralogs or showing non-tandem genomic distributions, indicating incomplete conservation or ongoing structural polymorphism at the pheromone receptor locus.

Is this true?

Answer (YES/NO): NO